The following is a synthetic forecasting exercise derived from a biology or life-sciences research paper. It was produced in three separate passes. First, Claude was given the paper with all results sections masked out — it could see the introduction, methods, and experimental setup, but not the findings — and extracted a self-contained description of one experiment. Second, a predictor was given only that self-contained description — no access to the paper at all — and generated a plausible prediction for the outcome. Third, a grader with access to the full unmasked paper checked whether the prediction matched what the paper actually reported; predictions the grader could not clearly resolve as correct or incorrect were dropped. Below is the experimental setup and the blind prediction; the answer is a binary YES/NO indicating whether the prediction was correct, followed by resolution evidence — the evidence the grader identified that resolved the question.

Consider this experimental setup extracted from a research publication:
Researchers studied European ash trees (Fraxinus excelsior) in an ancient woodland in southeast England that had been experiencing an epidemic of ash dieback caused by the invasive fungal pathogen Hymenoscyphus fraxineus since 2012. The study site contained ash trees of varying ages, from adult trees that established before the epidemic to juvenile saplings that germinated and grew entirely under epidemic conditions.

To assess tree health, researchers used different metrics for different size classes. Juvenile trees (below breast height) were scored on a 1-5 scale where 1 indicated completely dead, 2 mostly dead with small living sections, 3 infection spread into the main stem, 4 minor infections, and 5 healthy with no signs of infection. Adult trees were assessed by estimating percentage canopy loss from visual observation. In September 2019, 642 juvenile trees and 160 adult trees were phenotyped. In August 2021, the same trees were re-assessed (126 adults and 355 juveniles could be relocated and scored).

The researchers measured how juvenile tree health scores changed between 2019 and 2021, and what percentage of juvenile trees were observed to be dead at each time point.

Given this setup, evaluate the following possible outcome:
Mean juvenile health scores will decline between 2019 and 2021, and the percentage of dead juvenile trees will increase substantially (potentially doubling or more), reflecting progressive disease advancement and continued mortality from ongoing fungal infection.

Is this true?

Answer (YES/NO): YES